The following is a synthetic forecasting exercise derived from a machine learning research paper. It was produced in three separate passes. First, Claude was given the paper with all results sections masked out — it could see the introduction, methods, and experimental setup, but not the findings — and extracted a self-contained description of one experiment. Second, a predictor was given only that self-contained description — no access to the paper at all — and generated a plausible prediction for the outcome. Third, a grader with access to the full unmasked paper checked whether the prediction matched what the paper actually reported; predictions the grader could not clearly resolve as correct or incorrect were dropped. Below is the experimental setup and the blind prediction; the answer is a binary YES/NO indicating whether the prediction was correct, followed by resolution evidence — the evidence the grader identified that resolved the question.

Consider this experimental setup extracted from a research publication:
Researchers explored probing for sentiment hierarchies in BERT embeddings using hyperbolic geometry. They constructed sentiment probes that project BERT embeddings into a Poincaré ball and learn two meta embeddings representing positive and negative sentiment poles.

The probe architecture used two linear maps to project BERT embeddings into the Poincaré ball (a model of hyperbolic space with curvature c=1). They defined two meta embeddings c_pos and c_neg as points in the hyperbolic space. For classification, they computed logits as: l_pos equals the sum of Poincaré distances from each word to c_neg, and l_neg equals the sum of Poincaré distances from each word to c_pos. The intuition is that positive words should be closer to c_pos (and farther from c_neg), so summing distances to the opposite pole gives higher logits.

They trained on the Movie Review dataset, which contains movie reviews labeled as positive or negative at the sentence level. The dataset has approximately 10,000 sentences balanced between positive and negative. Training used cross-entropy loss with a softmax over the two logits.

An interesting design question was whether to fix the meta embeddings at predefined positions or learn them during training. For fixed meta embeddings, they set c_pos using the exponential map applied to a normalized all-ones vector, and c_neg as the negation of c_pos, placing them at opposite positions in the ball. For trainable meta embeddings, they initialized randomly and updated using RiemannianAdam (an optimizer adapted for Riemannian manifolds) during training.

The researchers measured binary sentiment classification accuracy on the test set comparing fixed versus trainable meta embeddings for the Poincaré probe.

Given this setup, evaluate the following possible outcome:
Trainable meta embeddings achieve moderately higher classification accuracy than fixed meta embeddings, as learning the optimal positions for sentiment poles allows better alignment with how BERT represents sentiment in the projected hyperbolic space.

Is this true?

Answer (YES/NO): NO